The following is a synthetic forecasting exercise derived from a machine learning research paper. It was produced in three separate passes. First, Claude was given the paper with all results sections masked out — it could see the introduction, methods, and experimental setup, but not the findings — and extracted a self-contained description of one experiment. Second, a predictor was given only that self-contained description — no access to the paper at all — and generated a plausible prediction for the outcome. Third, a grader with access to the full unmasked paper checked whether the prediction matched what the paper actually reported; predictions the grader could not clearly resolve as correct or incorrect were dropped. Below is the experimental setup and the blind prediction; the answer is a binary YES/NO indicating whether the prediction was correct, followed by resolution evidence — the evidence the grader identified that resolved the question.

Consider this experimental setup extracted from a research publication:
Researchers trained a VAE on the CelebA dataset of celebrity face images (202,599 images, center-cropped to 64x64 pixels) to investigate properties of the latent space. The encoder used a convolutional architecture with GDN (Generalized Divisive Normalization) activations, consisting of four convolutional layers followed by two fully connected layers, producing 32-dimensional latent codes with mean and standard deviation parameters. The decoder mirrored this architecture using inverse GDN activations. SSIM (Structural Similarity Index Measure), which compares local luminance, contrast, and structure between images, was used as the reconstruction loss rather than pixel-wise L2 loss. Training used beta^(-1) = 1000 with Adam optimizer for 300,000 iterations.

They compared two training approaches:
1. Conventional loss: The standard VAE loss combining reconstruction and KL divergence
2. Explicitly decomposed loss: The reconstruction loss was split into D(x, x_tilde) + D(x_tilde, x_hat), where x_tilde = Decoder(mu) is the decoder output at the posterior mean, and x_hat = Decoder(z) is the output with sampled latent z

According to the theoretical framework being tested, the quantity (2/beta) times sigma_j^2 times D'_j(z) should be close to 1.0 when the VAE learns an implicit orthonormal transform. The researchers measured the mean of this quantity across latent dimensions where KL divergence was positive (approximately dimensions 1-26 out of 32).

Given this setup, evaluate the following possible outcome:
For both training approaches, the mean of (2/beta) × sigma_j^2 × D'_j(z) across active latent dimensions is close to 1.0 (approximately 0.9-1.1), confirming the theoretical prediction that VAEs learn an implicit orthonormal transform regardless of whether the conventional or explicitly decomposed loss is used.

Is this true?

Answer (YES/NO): NO